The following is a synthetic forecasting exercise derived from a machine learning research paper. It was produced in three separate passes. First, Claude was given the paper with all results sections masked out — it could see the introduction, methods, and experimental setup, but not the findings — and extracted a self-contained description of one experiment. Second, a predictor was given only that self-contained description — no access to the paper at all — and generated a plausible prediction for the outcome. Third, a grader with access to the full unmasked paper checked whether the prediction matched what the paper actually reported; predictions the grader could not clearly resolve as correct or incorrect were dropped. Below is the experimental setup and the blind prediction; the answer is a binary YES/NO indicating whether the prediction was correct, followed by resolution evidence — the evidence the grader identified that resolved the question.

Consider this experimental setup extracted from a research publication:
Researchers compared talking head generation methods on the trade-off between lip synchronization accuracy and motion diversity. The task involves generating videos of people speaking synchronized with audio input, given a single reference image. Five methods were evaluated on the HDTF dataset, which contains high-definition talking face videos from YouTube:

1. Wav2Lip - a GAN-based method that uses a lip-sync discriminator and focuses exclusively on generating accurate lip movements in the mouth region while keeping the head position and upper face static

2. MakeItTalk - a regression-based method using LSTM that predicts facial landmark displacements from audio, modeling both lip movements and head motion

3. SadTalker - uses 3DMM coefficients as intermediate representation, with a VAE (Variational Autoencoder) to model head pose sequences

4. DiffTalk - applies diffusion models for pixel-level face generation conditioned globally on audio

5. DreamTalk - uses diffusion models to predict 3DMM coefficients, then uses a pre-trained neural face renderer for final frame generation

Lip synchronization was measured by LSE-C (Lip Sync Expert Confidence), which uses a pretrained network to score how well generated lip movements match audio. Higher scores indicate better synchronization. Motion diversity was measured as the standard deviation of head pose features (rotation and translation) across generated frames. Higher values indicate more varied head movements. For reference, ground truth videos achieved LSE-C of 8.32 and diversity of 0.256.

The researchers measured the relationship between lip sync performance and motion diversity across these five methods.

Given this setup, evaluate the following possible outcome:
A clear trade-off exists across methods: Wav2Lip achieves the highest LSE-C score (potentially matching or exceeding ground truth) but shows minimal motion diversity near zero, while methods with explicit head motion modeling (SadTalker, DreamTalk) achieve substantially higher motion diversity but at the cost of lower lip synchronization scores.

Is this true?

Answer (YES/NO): NO